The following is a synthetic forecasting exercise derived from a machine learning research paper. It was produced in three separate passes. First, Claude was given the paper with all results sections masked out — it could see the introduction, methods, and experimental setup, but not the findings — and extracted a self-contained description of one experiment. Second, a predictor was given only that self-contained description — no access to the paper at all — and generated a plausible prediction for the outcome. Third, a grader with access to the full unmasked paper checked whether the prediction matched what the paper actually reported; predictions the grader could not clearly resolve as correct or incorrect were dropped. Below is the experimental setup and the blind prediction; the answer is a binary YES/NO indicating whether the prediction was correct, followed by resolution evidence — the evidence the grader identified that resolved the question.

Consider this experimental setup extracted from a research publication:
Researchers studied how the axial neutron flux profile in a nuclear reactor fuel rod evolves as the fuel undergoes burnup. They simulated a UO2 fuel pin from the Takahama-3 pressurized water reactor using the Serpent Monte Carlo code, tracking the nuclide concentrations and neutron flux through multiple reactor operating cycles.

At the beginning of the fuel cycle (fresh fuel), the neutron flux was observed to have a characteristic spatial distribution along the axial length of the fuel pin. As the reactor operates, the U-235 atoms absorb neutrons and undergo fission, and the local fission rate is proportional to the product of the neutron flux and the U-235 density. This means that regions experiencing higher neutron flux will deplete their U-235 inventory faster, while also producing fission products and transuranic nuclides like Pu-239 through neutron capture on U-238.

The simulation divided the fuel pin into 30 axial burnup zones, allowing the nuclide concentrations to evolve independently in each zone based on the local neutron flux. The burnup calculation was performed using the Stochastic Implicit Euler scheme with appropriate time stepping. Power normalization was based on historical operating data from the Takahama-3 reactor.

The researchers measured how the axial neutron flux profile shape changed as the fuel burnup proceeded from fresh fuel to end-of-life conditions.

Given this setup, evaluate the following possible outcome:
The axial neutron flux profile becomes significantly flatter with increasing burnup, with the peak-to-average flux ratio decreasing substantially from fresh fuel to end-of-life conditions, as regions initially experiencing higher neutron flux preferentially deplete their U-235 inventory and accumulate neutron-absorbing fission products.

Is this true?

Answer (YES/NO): YES